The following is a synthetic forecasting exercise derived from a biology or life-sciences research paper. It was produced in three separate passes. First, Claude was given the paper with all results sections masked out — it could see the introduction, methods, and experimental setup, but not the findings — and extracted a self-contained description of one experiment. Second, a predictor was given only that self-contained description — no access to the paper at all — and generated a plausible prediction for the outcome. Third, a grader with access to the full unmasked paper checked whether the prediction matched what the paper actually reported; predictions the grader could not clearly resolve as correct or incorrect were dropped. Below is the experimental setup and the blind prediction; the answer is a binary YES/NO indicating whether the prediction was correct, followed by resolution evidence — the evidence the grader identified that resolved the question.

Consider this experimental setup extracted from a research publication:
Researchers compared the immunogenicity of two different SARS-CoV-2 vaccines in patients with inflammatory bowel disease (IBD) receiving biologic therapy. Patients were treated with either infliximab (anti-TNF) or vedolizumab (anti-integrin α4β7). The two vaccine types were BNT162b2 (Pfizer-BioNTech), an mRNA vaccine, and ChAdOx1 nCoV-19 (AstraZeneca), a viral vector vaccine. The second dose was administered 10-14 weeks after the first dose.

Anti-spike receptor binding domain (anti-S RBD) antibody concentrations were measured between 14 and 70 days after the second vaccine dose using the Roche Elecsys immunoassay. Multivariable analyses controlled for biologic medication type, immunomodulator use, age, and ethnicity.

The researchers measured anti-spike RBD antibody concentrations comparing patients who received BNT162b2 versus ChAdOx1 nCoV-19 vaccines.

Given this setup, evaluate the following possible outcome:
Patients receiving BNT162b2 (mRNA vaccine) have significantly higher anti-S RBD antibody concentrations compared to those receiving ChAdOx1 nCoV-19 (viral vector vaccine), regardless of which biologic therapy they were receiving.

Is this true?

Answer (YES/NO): YES